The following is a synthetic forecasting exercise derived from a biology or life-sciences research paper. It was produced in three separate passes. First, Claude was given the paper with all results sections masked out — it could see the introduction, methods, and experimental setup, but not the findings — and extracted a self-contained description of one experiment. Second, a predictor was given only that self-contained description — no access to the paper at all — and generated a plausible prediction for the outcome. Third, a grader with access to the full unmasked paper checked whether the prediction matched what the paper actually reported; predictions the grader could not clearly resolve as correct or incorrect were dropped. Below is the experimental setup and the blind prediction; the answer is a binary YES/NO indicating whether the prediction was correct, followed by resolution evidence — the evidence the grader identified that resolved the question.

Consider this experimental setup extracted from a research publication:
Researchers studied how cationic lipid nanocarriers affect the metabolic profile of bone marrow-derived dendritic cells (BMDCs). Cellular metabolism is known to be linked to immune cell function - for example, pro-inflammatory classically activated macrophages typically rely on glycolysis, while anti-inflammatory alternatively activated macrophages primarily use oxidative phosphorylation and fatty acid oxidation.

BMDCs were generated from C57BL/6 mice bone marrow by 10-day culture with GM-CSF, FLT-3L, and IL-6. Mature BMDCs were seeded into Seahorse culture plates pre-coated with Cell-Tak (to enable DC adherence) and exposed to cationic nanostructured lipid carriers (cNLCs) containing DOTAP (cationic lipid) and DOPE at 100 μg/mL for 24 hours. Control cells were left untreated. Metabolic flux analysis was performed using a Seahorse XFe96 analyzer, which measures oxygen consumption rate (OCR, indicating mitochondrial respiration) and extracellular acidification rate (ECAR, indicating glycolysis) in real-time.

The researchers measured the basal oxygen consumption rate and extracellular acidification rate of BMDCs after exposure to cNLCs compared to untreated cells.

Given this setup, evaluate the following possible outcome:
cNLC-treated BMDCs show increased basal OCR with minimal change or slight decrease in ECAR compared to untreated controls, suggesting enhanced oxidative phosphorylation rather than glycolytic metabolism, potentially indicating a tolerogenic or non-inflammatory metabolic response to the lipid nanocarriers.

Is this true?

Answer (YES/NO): NO